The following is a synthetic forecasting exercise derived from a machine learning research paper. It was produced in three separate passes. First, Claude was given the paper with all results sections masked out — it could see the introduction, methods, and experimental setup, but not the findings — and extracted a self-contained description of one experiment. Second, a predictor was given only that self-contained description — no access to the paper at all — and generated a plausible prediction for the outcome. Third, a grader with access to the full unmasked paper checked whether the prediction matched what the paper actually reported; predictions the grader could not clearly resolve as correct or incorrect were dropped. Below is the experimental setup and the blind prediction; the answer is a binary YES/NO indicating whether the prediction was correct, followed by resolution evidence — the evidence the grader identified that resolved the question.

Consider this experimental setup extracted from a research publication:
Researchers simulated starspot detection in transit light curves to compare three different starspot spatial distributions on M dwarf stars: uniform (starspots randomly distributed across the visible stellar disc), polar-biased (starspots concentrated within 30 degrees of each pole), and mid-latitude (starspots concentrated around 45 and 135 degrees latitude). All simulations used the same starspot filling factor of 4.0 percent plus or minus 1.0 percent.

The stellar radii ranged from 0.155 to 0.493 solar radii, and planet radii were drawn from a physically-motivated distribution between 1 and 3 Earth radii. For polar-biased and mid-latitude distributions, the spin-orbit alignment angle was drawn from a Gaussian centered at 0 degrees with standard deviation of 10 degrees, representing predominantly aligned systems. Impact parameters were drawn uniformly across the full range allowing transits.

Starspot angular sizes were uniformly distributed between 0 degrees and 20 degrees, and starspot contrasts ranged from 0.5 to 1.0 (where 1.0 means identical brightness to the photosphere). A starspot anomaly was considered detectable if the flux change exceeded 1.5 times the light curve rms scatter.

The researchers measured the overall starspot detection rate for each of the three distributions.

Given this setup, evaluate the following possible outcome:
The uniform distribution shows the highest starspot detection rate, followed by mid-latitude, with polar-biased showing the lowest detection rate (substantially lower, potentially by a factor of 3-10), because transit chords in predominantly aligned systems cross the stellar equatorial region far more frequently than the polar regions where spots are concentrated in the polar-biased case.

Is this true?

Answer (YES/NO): NO